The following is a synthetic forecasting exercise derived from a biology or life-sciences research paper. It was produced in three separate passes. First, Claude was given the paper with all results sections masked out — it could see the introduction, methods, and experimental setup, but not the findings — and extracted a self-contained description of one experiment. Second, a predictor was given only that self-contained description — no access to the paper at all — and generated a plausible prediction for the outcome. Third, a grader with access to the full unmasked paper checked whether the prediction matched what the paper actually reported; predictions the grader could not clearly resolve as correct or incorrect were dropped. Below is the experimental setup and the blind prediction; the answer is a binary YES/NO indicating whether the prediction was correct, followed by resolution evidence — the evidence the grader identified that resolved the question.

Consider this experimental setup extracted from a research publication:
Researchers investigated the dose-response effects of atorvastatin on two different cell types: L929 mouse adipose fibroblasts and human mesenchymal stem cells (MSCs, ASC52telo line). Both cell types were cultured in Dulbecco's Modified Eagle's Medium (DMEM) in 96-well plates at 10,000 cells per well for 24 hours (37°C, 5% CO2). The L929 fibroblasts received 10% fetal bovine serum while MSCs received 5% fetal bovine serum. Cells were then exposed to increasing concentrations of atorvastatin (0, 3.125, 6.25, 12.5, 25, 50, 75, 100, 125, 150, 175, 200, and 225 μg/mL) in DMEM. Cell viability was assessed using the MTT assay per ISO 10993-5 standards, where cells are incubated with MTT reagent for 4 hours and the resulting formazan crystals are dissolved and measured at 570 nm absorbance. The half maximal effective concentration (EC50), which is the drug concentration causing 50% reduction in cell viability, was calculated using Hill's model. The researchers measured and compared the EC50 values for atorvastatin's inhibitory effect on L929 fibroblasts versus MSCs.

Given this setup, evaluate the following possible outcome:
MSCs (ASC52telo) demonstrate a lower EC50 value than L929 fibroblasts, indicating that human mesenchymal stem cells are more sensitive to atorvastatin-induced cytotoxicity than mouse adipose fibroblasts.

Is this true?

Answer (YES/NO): YES